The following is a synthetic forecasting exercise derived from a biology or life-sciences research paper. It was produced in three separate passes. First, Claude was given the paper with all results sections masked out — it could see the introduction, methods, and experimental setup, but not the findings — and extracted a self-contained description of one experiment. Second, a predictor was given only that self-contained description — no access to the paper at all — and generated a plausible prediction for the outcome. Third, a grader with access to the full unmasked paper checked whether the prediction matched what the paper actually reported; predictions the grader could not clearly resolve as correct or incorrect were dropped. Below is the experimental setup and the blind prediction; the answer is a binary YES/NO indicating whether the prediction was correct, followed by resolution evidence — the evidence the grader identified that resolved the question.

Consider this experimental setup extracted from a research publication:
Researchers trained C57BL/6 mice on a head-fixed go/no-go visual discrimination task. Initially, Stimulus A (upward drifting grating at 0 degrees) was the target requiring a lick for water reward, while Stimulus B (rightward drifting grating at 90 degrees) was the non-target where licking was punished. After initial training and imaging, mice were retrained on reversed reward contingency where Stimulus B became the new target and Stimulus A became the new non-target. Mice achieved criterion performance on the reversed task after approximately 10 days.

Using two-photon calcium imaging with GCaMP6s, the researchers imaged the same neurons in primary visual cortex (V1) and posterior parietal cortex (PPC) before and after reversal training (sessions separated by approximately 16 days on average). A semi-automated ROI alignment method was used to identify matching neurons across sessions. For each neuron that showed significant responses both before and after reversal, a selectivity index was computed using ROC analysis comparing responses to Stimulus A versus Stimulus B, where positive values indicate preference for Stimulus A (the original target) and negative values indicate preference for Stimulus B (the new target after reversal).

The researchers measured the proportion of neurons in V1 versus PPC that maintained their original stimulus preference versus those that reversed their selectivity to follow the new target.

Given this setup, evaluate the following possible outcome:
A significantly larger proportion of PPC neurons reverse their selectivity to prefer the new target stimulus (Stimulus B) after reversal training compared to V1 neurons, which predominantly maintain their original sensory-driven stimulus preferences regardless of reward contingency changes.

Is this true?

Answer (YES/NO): YES